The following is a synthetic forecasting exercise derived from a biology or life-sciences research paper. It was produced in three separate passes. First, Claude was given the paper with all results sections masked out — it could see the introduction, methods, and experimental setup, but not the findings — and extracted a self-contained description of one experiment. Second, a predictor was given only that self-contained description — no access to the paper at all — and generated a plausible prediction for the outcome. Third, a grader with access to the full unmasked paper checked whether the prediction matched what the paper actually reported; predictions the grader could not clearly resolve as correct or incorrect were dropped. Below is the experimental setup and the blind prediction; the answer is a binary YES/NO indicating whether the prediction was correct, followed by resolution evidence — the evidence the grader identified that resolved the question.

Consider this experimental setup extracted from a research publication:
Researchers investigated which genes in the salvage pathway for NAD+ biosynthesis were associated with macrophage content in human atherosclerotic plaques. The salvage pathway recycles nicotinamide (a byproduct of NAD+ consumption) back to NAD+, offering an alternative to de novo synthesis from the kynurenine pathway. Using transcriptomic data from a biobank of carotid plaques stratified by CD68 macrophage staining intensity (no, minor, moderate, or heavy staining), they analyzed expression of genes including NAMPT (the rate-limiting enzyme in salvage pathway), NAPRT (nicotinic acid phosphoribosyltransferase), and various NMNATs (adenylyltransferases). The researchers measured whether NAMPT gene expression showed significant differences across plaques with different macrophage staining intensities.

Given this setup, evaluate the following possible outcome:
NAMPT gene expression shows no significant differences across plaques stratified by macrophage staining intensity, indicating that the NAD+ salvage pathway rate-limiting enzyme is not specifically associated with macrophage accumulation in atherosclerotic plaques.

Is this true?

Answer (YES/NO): NO